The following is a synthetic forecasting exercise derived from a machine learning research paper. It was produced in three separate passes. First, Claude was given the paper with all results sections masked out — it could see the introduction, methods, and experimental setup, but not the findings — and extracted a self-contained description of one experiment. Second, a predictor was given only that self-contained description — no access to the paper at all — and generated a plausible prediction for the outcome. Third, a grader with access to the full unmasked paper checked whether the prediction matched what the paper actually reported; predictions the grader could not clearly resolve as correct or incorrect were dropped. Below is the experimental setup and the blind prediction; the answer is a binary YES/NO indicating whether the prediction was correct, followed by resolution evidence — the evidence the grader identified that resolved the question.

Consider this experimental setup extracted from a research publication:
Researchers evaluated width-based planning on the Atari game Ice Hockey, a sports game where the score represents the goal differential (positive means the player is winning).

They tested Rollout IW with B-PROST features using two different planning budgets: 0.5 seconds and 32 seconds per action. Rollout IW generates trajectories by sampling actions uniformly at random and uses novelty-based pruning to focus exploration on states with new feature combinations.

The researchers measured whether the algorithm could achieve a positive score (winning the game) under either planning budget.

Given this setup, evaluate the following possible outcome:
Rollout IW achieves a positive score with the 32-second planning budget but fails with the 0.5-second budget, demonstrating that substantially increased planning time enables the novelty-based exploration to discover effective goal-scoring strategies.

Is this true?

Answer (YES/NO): YES